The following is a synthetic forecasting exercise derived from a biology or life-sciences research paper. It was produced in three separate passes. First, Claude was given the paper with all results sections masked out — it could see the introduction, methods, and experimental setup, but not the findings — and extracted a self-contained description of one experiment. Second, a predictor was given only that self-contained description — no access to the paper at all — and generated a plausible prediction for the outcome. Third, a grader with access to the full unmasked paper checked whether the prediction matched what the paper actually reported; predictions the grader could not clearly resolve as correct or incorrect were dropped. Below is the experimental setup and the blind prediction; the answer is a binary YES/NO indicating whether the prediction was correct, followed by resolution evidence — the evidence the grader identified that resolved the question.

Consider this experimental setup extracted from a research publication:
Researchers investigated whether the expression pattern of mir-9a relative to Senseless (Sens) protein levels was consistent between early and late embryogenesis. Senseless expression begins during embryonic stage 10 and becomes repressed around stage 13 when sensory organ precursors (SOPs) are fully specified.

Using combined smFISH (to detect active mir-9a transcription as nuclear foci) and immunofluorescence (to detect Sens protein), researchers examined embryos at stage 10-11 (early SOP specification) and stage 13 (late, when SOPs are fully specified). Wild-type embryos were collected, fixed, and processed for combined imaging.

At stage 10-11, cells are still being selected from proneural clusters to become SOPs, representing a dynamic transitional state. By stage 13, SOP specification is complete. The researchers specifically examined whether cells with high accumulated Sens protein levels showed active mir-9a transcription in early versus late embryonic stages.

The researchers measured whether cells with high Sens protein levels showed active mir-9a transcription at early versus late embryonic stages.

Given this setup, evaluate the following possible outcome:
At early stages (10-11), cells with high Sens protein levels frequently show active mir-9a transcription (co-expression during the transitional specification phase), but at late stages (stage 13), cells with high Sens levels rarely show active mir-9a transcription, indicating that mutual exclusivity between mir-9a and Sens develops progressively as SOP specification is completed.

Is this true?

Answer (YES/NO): NO